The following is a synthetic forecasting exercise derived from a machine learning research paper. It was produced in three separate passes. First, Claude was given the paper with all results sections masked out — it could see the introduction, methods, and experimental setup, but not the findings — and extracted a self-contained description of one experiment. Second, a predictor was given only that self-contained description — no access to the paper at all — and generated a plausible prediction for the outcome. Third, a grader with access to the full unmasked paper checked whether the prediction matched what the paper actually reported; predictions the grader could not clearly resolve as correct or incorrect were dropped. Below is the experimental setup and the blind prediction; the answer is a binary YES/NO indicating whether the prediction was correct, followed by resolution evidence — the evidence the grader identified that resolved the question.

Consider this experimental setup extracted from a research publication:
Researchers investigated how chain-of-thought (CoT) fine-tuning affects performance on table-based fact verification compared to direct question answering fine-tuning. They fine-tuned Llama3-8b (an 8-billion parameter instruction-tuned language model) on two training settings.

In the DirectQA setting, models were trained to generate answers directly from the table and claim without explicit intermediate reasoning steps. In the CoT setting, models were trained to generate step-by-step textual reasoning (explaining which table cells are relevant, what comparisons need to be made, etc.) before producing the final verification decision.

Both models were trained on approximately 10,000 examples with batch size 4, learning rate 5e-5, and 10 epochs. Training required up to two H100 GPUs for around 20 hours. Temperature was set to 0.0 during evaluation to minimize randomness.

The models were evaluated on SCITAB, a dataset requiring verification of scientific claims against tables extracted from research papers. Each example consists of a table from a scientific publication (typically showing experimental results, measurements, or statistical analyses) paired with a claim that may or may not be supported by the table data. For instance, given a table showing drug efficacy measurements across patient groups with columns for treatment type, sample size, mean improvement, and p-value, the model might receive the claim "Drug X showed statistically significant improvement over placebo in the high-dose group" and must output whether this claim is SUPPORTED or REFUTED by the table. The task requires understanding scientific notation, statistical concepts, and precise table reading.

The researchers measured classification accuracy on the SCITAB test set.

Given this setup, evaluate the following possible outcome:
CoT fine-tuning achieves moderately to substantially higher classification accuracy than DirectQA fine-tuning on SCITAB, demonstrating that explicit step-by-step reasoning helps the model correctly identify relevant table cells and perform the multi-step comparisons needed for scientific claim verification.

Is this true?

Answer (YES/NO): NO